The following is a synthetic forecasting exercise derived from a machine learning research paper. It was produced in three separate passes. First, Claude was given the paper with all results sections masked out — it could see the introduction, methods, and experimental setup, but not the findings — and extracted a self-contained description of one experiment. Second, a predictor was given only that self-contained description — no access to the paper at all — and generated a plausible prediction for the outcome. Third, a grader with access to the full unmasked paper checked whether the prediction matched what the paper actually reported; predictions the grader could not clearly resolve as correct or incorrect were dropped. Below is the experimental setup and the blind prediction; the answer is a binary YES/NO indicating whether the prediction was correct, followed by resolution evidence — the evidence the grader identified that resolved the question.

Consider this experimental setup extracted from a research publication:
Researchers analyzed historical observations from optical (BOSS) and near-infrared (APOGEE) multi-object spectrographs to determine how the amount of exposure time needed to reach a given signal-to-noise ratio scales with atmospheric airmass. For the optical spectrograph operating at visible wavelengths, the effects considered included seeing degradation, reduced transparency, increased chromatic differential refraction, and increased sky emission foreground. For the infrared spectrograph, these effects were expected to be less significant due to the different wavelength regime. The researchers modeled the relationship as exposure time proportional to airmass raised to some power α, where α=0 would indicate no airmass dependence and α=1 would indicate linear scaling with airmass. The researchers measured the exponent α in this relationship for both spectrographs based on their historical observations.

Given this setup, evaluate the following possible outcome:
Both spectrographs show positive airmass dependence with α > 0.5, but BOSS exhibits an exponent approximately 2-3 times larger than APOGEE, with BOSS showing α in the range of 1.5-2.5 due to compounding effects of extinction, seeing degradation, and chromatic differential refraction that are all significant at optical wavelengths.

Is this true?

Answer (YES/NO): NO